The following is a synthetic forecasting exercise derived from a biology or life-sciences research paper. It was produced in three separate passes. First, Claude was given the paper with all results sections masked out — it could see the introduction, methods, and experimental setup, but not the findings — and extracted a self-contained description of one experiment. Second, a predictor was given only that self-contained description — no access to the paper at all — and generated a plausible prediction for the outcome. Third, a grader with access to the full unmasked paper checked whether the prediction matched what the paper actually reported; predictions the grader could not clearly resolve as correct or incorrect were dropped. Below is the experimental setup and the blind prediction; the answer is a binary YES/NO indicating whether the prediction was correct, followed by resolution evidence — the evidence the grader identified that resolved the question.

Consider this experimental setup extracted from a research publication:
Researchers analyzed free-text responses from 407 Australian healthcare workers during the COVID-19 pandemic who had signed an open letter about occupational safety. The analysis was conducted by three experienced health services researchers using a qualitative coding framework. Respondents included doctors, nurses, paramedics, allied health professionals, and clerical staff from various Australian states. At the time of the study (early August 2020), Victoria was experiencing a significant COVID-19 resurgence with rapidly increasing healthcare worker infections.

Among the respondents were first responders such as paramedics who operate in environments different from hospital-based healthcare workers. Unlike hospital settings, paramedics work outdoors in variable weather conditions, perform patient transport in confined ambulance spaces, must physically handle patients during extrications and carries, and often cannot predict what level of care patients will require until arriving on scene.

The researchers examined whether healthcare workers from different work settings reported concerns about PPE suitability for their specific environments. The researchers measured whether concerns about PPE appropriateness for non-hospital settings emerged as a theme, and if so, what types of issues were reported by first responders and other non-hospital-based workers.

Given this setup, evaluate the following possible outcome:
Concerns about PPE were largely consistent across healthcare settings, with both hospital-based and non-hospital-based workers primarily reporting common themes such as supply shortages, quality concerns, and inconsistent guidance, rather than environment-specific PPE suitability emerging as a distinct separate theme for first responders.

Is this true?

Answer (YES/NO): NO